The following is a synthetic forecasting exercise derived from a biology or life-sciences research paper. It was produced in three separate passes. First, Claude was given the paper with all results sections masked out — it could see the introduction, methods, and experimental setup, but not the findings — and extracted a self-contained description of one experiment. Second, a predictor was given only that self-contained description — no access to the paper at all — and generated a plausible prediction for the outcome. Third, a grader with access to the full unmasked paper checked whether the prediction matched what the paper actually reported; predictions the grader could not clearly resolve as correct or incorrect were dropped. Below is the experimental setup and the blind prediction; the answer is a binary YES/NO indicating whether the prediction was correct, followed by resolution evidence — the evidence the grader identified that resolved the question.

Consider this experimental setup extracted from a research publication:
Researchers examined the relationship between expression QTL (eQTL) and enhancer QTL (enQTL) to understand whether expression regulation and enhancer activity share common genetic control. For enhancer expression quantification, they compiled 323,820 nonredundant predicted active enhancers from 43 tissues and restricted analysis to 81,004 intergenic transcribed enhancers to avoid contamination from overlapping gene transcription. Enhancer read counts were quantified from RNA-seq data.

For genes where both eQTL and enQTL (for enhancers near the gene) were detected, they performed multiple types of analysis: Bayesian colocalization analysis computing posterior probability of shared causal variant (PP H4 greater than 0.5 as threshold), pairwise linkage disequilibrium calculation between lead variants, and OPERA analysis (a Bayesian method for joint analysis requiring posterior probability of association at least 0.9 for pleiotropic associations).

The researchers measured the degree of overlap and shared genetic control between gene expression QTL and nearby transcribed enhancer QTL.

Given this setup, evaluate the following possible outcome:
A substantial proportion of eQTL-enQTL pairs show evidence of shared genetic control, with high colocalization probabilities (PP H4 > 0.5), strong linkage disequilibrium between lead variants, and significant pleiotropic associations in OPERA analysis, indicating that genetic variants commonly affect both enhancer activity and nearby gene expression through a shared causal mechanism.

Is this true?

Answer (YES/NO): NO